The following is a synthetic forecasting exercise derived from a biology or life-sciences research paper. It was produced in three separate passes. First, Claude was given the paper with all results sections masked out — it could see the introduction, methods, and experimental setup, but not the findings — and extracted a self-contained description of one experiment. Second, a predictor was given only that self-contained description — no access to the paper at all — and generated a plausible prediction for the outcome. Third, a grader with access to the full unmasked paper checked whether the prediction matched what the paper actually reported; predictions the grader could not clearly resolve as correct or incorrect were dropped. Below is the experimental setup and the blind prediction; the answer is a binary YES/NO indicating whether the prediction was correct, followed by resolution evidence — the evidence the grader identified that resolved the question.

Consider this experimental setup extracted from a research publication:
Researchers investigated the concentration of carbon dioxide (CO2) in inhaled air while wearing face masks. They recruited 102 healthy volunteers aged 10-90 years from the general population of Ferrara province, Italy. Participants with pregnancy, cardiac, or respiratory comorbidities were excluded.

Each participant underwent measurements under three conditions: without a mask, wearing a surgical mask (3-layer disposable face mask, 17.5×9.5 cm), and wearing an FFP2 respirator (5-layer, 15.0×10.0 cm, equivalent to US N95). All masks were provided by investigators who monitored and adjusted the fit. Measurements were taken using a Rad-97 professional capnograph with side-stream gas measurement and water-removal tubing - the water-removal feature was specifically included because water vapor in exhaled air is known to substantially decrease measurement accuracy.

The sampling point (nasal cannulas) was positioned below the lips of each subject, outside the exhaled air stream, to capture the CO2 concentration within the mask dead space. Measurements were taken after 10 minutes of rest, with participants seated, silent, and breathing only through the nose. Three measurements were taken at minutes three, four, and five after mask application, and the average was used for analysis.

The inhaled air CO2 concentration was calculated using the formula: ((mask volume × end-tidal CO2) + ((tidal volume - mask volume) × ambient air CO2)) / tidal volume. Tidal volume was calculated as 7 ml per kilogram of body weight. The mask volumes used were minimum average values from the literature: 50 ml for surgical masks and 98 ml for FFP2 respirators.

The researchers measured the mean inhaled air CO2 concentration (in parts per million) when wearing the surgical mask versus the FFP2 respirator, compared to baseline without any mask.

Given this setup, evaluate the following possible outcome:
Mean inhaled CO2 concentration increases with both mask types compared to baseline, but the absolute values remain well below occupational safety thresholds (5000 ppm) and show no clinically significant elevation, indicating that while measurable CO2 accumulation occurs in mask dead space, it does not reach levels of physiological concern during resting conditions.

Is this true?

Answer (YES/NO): NO